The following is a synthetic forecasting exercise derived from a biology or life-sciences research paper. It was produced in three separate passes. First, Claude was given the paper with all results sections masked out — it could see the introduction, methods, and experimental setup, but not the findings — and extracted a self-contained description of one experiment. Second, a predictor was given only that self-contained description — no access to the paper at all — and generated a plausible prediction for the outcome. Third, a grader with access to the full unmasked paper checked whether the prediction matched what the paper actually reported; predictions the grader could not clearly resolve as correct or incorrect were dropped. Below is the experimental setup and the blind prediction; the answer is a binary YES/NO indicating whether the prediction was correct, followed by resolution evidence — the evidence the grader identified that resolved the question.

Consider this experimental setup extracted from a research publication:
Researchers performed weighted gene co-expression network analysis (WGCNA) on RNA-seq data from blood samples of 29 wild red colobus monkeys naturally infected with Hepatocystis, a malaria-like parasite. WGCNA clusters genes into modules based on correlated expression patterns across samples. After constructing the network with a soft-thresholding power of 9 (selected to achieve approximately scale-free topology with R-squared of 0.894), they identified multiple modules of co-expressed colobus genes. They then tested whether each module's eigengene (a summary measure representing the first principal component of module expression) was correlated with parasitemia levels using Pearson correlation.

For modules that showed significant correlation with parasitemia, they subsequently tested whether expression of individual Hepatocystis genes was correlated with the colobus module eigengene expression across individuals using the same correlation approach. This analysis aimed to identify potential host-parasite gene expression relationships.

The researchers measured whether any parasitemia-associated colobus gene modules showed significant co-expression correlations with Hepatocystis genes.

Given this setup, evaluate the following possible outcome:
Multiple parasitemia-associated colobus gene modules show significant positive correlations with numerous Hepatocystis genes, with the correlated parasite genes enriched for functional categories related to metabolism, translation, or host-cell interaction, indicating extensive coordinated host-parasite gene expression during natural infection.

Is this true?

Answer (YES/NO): NO